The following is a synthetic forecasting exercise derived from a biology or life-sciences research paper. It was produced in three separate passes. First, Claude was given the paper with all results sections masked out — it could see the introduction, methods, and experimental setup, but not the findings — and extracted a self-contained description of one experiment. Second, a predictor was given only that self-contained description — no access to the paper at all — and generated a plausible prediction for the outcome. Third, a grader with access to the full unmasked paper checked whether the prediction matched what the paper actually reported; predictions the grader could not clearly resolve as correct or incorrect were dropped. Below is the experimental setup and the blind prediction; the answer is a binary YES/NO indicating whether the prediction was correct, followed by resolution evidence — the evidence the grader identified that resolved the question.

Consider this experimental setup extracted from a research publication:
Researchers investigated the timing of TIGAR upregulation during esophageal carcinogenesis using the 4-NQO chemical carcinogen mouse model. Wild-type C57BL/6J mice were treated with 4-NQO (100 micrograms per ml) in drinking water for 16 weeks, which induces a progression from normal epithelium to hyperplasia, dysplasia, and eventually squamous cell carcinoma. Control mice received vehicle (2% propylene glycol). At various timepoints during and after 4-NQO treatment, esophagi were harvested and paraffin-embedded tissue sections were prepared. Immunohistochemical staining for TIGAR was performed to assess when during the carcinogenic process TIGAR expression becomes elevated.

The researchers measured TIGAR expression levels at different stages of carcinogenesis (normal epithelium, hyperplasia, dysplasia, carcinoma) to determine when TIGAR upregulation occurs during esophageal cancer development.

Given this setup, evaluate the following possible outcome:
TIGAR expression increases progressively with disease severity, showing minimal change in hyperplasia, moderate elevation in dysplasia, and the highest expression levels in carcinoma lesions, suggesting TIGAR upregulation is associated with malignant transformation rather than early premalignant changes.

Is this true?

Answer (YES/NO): NO